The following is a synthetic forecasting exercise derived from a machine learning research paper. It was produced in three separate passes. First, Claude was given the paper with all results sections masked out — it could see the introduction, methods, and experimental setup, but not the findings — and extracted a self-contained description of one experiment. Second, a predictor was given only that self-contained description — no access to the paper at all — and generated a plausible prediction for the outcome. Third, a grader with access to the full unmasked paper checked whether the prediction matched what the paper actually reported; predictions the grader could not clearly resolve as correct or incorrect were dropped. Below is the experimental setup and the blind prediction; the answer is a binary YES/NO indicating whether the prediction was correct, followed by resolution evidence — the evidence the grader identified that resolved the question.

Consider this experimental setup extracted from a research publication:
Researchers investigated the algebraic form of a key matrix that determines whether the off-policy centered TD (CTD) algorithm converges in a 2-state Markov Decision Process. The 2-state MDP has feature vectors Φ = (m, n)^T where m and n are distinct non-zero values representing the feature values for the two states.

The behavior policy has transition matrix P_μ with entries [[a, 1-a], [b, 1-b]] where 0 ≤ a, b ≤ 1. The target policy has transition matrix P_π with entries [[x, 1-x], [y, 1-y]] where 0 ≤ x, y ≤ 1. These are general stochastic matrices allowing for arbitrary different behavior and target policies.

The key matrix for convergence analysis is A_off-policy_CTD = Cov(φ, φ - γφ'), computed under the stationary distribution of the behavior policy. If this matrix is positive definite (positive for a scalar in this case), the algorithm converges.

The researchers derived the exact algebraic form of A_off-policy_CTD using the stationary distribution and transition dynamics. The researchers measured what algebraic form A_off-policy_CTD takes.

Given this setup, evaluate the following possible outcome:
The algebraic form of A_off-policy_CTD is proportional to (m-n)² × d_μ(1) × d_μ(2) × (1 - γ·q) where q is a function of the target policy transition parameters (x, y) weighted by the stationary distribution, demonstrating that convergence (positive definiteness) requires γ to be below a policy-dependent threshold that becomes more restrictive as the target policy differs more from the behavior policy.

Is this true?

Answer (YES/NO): NO